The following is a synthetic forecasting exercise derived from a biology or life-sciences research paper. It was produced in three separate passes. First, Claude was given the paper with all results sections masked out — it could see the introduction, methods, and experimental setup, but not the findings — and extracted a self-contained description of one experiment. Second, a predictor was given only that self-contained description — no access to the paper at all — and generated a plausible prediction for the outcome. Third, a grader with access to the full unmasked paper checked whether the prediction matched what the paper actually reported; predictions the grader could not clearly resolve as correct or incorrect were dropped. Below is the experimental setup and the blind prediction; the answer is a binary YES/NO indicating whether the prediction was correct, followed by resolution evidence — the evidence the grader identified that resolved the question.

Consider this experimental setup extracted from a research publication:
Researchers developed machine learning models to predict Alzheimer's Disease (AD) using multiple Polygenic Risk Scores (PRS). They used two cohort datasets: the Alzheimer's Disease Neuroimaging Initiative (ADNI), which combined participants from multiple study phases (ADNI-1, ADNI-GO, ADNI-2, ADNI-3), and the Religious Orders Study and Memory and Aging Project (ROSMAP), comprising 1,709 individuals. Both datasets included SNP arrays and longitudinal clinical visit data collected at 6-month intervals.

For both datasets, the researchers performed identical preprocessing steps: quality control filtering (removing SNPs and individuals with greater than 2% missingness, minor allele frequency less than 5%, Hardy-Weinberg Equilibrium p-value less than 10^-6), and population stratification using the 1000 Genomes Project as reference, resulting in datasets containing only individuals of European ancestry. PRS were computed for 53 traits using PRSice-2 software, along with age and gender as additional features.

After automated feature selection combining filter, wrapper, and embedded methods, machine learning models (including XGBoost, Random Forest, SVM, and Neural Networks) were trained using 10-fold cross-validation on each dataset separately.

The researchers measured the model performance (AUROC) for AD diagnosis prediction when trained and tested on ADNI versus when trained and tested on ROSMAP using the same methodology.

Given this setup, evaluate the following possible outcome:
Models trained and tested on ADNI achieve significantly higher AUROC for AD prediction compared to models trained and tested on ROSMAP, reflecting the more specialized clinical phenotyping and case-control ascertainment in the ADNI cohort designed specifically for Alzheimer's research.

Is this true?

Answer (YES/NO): NO